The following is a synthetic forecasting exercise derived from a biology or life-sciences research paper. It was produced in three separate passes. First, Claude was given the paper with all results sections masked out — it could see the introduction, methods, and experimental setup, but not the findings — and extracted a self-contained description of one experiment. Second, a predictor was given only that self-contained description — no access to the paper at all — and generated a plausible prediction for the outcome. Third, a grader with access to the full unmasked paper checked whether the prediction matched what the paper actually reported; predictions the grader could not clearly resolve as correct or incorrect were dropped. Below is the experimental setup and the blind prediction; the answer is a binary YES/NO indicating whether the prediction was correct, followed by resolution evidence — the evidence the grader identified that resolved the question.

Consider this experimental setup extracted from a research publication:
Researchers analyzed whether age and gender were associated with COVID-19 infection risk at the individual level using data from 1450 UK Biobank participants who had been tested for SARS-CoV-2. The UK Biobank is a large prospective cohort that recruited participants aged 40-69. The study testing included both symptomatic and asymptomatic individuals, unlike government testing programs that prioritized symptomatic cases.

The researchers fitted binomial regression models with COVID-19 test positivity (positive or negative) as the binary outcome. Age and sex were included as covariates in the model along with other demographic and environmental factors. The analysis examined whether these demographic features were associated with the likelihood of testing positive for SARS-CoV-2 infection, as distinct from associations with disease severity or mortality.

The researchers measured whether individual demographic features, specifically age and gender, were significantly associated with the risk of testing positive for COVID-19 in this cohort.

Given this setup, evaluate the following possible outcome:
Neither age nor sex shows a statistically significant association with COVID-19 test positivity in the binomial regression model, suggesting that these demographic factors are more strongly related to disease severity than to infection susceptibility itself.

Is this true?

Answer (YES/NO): YES